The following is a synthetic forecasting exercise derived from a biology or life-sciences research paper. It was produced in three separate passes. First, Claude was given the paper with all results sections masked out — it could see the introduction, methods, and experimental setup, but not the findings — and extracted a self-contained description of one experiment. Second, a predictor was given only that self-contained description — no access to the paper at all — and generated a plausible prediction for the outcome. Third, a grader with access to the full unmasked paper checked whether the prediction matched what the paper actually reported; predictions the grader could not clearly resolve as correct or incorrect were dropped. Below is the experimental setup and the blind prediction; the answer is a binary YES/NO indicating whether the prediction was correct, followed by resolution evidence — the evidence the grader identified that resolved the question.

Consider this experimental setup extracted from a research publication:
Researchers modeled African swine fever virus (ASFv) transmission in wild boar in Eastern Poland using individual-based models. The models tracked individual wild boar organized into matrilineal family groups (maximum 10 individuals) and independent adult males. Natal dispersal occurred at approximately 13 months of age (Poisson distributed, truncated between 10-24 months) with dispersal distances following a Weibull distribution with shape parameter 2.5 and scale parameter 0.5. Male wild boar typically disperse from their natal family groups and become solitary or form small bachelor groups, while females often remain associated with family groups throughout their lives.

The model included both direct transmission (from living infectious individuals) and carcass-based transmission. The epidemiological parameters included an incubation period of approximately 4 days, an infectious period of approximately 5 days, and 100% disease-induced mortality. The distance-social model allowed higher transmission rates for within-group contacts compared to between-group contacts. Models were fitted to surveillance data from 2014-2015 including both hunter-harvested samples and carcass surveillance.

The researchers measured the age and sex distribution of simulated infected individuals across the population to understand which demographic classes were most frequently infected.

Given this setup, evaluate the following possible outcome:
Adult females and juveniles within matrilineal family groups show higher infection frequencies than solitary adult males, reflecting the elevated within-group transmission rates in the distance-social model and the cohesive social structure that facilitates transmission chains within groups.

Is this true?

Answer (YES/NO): NO